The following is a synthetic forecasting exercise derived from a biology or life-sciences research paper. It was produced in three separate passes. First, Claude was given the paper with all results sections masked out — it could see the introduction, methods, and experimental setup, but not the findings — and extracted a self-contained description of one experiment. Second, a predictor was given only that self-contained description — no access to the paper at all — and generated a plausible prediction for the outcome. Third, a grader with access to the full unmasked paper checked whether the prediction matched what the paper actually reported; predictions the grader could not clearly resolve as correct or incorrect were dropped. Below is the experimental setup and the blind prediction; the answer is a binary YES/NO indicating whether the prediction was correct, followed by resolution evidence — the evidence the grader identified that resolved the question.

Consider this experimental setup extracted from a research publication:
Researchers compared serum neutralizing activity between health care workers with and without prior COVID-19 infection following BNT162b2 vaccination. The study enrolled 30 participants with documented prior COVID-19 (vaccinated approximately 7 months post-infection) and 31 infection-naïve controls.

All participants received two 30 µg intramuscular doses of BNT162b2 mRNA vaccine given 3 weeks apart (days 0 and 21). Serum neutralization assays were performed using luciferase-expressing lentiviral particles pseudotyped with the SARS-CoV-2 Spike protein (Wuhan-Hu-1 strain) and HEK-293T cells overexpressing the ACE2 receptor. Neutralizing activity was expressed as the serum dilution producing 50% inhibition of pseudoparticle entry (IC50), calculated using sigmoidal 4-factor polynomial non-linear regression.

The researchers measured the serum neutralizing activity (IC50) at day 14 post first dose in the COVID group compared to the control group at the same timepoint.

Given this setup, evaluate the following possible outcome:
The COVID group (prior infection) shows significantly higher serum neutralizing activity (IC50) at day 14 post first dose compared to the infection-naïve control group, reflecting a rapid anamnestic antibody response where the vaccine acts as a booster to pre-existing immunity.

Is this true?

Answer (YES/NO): YES